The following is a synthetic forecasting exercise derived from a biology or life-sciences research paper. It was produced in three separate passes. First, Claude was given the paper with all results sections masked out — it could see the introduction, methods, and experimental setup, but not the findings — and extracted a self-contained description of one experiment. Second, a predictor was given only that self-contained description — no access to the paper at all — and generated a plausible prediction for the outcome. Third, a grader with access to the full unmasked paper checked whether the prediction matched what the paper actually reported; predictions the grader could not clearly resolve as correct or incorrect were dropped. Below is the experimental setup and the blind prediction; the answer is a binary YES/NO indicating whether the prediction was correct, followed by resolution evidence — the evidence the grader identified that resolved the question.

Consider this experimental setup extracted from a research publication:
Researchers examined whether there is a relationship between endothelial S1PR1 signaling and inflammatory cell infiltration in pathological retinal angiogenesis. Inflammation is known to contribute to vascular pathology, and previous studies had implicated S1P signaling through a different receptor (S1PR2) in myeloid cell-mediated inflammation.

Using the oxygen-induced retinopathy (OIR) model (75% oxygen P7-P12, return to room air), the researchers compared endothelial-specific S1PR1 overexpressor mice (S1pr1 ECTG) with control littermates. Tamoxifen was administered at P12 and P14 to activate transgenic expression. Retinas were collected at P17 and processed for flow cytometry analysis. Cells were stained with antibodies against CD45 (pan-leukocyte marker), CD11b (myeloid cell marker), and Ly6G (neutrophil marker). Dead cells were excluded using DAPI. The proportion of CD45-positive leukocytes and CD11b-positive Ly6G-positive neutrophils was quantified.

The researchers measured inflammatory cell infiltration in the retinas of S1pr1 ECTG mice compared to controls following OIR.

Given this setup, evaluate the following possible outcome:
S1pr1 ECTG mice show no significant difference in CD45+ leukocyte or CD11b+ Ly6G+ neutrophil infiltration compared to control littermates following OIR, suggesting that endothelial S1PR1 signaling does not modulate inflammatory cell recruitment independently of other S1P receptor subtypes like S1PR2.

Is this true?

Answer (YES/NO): YES